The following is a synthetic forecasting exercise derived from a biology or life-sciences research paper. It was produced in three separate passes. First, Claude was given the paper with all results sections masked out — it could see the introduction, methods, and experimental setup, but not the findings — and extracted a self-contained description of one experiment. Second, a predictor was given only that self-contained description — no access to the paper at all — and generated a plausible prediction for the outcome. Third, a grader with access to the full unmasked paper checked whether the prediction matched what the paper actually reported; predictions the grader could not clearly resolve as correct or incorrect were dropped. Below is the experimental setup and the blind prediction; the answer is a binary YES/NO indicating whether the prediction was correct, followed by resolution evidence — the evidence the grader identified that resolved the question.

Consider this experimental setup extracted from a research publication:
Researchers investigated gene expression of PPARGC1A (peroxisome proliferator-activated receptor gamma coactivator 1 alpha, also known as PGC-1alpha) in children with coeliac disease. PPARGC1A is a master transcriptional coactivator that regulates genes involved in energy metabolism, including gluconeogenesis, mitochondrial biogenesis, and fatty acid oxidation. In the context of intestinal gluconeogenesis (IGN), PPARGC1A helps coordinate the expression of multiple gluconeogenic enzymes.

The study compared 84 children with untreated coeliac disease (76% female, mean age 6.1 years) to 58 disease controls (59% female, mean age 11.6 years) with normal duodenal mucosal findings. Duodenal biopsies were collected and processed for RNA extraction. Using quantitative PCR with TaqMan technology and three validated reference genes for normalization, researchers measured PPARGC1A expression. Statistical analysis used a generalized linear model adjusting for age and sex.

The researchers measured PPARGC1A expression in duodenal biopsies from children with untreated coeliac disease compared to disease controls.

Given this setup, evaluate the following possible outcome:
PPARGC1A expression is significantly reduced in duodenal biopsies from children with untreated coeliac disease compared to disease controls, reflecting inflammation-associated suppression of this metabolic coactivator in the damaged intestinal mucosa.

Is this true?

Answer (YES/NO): YES